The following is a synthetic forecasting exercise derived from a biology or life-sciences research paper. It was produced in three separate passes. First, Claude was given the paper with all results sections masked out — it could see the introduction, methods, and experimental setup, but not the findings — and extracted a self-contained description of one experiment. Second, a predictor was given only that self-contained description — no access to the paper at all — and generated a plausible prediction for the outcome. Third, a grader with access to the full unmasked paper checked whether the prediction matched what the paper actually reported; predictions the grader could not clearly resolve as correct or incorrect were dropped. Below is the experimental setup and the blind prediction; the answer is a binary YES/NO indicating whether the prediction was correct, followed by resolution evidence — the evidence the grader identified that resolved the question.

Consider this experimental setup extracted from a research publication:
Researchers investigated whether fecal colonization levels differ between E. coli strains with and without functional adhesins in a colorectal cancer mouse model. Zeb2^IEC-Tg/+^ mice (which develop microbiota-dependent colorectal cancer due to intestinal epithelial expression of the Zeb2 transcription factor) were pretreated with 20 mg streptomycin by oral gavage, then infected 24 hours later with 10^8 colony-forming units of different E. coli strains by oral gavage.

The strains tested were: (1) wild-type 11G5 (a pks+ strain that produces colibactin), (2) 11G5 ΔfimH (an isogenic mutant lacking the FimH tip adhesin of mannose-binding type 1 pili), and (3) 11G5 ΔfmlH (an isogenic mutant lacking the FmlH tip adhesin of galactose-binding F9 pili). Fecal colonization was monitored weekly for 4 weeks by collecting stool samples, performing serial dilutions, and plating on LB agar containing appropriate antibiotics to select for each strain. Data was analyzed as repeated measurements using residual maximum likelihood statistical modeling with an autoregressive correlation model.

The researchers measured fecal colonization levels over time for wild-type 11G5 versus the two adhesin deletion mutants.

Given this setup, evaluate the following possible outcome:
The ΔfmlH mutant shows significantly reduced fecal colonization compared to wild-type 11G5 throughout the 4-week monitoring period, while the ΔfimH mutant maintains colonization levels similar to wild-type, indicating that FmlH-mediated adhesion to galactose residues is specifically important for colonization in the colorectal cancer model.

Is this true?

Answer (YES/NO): NO